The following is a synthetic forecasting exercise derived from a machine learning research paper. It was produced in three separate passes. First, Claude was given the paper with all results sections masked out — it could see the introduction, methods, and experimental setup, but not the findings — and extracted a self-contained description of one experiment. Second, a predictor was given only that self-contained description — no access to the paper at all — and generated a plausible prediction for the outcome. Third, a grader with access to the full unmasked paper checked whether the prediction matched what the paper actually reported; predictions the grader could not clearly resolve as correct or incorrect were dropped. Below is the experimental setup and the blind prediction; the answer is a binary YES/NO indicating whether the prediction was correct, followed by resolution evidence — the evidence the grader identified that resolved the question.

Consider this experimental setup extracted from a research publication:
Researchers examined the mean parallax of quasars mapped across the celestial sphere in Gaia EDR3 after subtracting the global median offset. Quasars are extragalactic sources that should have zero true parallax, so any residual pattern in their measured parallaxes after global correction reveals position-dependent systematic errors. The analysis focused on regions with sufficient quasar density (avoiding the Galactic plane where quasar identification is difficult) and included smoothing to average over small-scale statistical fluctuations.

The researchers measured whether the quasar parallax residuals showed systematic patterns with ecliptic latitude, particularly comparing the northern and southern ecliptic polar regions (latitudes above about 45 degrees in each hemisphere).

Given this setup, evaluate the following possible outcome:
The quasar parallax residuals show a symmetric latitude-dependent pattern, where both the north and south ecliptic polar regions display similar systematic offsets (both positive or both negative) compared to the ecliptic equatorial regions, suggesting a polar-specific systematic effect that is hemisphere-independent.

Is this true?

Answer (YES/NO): NO